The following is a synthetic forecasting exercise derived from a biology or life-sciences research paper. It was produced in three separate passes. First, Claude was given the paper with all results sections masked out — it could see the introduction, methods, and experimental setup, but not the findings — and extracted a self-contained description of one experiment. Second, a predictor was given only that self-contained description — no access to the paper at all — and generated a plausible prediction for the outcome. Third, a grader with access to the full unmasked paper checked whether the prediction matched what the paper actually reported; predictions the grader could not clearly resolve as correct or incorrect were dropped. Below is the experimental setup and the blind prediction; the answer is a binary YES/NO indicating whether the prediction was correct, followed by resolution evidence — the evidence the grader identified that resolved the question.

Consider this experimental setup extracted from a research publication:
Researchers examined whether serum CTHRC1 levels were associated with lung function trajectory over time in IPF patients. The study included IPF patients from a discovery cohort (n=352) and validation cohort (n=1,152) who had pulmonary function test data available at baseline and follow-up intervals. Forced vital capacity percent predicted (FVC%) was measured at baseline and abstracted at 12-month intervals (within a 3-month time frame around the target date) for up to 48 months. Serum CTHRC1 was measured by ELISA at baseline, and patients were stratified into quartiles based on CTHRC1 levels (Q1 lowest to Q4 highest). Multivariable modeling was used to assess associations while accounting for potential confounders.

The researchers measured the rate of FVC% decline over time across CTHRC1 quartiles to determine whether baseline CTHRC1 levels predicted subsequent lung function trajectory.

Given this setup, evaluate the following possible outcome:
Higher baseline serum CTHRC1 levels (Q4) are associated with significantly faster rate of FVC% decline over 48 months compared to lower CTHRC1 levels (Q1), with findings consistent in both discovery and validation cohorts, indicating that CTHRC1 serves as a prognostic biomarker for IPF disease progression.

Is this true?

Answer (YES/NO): NO